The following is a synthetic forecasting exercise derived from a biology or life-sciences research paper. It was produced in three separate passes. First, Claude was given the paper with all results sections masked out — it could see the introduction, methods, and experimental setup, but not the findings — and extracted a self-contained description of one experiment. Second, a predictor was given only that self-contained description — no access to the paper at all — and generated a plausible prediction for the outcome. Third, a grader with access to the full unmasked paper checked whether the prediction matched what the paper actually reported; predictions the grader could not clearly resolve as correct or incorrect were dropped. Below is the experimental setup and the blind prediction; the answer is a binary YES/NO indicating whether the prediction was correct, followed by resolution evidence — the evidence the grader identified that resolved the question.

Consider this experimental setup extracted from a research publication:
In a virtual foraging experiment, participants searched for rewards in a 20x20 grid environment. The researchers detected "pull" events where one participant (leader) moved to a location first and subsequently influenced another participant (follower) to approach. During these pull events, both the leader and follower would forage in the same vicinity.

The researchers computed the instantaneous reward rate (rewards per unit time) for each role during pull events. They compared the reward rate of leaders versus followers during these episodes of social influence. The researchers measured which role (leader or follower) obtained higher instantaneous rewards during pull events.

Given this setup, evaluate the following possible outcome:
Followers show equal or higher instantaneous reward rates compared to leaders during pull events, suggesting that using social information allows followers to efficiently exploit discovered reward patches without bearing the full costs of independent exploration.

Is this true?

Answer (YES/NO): NO